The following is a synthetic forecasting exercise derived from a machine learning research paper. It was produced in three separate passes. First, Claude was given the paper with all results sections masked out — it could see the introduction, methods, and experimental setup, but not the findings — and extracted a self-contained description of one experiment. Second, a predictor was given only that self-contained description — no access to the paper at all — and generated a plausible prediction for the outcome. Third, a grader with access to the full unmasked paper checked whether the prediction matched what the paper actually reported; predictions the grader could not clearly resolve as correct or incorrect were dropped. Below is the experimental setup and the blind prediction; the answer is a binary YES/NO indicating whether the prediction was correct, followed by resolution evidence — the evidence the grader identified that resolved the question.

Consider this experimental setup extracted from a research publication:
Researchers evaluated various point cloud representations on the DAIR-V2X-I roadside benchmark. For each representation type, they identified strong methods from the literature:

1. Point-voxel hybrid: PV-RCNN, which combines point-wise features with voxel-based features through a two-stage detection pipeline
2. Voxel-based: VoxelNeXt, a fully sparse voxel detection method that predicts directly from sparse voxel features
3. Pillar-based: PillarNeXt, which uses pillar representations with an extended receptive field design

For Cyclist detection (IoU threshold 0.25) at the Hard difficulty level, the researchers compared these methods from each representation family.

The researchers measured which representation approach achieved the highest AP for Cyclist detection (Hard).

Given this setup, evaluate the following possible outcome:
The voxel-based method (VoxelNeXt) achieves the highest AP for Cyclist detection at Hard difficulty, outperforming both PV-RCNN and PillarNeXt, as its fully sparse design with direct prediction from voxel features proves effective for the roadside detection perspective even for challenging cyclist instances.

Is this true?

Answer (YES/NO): NO